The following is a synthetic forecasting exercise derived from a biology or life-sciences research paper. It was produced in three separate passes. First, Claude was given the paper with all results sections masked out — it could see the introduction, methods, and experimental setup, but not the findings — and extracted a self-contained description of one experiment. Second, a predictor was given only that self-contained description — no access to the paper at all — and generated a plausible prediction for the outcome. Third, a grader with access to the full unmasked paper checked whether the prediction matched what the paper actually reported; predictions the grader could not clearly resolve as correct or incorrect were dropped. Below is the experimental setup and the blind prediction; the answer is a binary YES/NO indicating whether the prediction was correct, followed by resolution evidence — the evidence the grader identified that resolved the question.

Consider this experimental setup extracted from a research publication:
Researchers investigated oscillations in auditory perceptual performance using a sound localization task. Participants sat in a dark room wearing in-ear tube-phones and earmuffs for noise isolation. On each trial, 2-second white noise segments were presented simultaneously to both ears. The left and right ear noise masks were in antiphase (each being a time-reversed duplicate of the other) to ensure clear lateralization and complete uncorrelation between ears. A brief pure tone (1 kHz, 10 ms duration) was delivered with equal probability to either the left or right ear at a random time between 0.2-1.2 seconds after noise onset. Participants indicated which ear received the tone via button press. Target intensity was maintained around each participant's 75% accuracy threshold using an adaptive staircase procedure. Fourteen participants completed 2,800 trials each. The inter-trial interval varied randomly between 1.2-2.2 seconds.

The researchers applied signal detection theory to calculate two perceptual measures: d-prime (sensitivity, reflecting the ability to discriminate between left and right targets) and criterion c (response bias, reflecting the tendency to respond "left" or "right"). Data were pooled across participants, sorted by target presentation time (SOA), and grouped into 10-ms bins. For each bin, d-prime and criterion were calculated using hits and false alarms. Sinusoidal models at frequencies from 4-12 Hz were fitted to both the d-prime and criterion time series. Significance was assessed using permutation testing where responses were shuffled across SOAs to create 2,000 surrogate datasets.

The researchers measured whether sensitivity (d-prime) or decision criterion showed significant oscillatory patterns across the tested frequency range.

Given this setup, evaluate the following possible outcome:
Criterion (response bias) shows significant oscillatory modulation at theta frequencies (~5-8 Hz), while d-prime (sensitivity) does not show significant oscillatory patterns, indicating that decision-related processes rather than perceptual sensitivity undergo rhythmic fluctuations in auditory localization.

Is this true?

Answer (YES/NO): NO